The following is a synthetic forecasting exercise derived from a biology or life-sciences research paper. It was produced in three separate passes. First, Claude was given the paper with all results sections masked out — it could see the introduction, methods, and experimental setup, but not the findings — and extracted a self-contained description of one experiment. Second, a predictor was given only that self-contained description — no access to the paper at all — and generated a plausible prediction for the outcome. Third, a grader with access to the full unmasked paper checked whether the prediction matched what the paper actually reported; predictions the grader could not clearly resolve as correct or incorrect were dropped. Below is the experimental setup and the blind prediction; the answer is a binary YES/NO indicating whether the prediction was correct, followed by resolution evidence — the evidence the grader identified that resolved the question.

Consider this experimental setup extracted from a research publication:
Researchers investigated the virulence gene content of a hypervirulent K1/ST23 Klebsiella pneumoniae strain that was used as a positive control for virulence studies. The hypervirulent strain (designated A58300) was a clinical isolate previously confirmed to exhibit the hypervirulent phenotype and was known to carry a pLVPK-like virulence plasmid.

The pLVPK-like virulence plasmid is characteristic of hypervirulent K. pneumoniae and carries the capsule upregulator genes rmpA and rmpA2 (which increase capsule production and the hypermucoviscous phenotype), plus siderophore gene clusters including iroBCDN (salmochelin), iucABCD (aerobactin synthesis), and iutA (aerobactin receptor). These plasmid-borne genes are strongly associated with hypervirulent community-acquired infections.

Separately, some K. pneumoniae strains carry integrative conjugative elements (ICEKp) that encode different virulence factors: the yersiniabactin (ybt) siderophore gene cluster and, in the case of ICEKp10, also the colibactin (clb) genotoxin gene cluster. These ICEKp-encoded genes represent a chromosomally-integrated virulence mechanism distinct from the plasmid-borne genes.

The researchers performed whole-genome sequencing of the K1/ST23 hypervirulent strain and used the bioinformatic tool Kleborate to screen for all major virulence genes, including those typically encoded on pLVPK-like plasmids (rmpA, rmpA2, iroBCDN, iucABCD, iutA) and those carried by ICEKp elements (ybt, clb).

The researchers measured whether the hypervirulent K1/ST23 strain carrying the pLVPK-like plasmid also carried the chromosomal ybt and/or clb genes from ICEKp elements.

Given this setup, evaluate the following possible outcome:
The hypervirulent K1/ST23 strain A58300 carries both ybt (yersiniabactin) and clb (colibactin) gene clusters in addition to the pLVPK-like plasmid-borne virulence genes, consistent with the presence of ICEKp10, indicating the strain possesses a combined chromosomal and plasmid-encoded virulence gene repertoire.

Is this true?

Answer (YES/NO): NO